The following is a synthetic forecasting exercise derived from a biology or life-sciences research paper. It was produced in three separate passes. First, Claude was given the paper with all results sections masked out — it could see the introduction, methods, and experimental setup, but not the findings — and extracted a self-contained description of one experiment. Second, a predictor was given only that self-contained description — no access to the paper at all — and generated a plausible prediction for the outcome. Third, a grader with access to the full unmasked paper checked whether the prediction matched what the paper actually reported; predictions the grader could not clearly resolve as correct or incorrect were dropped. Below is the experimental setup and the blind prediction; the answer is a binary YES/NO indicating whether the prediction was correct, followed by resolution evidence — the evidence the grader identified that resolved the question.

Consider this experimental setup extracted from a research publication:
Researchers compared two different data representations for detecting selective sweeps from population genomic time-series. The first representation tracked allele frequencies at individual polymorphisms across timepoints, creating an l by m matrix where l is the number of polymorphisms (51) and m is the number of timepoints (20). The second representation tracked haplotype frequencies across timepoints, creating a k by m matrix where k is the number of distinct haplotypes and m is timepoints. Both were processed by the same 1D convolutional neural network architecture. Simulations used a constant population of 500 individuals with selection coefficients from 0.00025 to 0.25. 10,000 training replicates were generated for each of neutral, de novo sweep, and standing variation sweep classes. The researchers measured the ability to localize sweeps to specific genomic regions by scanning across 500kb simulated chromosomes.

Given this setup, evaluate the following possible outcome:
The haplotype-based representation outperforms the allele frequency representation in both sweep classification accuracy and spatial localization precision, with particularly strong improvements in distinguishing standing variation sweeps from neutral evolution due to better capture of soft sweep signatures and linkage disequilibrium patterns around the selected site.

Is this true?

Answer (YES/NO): NO